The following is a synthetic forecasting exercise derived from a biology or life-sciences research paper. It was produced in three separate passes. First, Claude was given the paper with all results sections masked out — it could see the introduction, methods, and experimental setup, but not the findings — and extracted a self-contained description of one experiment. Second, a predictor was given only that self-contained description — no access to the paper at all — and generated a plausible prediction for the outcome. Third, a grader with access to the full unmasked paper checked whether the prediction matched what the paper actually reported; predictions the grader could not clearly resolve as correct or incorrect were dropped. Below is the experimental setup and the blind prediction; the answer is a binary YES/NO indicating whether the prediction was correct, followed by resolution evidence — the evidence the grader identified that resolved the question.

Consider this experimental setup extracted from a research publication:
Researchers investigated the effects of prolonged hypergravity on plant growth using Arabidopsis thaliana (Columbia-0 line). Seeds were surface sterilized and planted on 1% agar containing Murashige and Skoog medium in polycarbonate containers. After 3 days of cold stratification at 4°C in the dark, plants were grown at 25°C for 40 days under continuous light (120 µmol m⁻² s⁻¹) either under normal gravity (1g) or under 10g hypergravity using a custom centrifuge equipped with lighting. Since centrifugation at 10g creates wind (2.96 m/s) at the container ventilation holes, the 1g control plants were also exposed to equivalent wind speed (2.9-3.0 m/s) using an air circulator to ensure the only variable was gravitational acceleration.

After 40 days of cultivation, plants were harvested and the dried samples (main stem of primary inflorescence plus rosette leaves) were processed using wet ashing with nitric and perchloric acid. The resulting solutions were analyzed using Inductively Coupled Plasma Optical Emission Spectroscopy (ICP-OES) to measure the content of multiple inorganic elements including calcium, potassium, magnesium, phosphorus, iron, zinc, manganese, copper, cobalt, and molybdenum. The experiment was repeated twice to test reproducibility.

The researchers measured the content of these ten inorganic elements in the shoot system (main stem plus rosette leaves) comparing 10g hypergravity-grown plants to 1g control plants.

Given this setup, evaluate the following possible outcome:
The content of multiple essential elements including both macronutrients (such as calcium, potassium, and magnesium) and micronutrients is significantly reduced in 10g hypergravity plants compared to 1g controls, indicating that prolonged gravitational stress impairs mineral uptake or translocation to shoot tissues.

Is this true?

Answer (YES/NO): NO